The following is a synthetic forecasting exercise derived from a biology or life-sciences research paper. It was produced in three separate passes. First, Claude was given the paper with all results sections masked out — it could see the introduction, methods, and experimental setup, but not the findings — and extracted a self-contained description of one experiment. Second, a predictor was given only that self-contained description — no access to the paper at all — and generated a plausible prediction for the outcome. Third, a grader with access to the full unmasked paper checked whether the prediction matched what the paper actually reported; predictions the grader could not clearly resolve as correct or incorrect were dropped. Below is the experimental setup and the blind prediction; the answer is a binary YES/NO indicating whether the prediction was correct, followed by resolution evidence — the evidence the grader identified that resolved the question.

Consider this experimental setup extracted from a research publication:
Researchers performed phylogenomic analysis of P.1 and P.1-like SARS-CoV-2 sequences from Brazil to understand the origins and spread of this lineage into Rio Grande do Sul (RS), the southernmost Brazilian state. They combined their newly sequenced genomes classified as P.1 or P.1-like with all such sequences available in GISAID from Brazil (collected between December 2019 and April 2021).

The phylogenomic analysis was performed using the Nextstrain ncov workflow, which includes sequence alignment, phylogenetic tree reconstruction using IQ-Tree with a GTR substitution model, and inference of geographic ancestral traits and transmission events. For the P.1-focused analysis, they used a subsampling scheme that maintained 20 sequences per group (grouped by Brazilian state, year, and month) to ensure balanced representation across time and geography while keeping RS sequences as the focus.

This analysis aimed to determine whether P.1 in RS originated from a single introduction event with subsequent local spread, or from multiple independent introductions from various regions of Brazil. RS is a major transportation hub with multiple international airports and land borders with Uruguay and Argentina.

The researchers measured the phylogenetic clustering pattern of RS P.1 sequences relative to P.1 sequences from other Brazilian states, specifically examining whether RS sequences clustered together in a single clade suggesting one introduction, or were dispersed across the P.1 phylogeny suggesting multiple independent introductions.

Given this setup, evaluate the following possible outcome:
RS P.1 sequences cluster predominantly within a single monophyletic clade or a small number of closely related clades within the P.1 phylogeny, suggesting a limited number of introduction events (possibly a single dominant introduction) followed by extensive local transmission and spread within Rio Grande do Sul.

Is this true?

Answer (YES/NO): NO